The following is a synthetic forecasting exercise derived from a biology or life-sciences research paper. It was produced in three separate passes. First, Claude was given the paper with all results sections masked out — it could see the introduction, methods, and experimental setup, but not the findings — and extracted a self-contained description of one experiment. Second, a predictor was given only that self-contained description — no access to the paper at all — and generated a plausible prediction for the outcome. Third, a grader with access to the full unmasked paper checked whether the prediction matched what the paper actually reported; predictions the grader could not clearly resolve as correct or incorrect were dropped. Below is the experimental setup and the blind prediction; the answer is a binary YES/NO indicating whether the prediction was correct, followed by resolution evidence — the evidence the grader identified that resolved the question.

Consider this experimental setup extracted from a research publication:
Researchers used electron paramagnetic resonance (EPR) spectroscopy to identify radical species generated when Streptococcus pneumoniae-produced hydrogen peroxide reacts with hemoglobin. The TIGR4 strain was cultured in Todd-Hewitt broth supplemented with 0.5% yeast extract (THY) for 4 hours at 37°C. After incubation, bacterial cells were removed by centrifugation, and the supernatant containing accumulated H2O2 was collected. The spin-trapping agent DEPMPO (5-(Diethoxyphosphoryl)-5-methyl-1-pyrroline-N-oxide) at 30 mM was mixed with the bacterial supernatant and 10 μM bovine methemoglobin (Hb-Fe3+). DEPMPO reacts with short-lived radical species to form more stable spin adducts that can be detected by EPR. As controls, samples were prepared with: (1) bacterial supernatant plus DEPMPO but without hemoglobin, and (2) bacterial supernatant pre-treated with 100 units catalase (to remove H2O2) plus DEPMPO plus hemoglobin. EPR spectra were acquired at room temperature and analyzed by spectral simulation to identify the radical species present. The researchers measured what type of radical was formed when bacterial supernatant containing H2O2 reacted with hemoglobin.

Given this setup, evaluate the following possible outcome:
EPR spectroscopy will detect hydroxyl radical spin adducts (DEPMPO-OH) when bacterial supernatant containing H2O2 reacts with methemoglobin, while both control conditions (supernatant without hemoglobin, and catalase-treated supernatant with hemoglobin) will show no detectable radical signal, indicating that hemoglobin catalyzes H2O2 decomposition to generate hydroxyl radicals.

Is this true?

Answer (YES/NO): NO